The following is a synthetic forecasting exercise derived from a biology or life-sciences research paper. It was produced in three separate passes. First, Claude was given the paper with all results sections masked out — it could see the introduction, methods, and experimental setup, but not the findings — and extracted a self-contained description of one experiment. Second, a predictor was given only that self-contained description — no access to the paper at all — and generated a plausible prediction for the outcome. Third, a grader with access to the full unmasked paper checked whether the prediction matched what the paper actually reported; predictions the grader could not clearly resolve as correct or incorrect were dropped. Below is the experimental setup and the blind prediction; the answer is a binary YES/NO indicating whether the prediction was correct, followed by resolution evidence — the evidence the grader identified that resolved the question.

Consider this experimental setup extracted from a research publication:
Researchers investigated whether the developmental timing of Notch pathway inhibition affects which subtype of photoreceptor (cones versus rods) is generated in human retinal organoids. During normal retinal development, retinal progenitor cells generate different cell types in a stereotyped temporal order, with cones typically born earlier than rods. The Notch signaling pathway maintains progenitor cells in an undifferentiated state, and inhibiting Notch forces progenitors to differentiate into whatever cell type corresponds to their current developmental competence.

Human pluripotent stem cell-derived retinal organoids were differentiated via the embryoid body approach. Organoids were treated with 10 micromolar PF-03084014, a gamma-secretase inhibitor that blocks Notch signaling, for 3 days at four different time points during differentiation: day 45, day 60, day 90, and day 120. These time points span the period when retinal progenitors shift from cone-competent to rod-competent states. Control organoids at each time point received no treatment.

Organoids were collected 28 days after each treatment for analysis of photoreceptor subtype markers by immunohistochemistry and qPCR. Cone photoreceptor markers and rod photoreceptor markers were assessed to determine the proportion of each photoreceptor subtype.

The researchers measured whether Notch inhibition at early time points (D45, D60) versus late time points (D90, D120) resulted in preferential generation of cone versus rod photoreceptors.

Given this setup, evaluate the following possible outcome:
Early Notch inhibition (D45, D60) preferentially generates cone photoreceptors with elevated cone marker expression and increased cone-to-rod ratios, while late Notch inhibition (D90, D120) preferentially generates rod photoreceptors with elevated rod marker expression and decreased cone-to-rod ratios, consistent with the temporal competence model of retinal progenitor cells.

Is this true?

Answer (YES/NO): NO